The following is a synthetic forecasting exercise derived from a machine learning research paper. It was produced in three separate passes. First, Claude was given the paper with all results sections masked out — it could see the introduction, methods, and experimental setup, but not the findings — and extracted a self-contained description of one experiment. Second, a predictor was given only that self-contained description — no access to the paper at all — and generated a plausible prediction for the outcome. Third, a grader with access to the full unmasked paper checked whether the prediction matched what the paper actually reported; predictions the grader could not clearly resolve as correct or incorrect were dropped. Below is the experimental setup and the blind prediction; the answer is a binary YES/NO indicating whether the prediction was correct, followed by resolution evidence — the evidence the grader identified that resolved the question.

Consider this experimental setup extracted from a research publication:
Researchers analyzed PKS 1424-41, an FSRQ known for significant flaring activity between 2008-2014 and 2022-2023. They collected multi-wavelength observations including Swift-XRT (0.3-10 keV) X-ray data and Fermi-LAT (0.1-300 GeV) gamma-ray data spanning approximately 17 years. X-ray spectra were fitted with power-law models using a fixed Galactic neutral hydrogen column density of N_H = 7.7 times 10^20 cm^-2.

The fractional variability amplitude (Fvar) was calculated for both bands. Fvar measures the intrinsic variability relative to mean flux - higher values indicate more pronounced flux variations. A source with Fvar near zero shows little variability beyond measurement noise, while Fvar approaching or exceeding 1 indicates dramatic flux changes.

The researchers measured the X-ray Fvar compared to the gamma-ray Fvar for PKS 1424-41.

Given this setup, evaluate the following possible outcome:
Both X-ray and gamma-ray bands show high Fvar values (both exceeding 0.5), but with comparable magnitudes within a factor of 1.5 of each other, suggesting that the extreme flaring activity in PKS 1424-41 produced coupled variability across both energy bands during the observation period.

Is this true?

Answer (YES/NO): NO